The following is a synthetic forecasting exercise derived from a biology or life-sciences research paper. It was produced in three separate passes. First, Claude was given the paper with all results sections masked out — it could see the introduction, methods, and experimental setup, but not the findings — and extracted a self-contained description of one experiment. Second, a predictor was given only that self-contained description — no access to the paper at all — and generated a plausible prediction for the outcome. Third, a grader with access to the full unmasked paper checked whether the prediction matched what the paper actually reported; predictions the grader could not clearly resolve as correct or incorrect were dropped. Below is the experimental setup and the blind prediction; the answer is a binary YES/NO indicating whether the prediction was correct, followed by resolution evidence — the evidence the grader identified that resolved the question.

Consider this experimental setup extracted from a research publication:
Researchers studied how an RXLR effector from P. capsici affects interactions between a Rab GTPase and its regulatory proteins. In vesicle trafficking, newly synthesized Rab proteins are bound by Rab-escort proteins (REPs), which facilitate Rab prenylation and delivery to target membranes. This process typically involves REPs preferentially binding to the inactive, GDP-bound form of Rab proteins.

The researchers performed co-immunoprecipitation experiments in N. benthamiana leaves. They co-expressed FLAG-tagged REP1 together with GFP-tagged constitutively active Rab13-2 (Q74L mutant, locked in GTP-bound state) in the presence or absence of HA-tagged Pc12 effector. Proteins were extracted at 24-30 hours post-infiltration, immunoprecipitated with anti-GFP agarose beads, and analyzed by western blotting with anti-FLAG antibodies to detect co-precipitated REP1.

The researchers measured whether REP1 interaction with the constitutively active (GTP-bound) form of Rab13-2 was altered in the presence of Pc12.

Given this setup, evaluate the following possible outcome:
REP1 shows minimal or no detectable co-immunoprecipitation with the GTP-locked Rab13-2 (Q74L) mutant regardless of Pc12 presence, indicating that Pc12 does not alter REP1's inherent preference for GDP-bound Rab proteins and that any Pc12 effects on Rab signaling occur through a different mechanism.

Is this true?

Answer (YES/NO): NO